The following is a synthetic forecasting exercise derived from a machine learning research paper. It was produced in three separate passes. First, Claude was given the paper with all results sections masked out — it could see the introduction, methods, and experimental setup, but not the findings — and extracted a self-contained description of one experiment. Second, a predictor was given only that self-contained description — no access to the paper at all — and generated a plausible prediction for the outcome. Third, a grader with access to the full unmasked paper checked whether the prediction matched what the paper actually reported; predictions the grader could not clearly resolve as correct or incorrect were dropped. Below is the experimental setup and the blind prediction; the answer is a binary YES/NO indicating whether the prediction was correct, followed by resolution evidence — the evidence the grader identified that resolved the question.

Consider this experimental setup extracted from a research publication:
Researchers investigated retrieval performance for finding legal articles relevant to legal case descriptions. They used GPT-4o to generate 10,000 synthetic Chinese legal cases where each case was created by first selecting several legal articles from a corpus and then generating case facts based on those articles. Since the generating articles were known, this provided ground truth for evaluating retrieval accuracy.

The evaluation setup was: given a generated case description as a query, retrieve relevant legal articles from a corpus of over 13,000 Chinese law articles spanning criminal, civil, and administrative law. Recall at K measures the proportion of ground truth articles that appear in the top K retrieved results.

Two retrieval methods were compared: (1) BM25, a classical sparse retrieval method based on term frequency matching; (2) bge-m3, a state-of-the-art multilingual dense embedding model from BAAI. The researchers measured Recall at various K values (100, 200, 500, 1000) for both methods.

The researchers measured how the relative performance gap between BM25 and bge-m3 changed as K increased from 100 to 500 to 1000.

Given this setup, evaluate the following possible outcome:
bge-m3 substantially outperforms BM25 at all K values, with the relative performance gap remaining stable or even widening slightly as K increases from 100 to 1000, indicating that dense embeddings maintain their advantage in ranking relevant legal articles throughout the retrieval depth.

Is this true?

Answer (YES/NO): NO